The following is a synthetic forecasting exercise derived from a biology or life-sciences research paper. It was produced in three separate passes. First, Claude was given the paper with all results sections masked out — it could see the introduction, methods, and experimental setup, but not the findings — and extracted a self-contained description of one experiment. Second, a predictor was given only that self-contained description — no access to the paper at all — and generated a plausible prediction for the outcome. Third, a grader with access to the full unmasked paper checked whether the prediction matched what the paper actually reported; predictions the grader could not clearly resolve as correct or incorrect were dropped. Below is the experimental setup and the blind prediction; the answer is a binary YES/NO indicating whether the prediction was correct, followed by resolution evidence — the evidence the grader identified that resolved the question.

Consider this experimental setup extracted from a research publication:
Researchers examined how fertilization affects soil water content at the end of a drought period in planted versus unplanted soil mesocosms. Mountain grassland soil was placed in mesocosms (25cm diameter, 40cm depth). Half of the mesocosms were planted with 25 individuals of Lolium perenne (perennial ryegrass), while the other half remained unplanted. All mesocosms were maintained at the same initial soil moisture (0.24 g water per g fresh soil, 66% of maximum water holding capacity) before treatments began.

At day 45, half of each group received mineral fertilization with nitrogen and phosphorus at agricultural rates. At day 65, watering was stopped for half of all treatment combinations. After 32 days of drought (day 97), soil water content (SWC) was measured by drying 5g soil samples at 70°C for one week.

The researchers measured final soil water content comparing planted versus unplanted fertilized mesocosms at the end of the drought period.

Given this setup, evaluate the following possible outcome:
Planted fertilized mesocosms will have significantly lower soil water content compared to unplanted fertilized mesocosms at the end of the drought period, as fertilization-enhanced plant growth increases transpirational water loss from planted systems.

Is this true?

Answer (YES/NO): YES